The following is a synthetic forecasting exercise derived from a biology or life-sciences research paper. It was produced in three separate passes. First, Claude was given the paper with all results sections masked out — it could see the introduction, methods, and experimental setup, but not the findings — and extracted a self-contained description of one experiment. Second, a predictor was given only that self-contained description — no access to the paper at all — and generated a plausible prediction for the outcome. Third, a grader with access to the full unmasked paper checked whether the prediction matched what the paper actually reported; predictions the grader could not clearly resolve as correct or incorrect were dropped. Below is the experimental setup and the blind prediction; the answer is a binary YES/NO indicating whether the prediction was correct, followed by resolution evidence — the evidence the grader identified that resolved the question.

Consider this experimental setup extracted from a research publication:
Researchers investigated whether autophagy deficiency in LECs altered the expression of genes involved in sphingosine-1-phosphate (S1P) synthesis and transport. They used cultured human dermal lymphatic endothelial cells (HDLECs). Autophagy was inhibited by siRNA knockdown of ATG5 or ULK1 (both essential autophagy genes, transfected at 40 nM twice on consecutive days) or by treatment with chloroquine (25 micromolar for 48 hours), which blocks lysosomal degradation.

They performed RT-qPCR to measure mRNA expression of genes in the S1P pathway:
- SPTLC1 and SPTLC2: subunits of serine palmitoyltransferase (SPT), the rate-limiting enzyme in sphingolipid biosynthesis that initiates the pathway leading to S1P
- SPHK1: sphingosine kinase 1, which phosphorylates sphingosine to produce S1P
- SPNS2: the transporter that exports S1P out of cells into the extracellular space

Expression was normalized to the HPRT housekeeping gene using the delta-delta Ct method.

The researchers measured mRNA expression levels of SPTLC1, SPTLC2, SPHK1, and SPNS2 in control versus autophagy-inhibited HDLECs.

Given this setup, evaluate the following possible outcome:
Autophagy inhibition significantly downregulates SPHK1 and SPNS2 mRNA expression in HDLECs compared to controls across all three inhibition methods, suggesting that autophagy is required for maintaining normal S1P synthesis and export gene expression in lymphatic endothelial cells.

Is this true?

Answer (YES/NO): NO